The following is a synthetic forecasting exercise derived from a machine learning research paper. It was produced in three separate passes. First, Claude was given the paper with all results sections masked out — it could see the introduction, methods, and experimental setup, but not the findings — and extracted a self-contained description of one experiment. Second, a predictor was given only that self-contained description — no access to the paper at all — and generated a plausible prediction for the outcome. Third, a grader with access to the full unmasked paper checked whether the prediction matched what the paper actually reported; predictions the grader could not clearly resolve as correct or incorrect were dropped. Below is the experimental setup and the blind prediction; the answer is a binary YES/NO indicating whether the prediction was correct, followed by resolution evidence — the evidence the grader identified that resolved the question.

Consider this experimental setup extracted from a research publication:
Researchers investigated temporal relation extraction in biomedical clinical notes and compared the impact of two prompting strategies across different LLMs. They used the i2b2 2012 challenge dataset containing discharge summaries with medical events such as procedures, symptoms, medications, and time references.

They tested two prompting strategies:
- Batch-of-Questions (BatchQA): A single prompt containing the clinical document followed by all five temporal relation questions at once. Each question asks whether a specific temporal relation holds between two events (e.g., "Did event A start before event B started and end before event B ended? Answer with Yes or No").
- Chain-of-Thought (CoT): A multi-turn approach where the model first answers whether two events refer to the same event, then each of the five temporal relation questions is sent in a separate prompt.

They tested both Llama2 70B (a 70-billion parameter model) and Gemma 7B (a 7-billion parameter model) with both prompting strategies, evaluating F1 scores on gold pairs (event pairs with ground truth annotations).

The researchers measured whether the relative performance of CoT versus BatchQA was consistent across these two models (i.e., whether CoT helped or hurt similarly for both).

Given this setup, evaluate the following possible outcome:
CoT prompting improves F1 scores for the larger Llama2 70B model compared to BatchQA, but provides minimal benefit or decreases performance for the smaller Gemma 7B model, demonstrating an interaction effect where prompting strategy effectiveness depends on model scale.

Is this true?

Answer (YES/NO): YES